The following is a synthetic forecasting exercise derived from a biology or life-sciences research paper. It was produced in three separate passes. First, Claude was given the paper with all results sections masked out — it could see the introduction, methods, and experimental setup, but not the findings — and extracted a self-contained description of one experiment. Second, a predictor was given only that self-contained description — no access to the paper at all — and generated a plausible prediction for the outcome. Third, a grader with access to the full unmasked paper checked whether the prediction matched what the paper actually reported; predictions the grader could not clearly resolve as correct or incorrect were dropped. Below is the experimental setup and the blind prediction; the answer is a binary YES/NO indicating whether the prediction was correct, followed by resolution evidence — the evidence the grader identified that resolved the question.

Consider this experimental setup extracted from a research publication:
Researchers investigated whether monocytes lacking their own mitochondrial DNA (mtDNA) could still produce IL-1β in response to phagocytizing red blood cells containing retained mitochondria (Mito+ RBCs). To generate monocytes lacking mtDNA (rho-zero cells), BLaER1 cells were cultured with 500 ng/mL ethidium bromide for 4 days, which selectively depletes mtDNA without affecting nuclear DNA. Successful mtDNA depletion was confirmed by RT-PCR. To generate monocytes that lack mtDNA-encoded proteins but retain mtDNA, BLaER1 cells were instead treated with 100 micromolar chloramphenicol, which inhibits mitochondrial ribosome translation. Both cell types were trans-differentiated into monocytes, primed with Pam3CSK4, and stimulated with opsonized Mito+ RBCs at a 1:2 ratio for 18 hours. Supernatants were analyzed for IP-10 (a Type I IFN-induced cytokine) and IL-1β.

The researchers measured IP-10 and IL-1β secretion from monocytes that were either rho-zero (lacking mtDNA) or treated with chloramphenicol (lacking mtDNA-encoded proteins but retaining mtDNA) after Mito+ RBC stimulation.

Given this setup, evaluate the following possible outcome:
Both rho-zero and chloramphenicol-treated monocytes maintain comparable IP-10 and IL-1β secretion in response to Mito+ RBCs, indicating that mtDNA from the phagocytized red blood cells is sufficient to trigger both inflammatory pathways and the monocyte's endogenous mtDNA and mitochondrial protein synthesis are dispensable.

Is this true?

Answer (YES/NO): NO